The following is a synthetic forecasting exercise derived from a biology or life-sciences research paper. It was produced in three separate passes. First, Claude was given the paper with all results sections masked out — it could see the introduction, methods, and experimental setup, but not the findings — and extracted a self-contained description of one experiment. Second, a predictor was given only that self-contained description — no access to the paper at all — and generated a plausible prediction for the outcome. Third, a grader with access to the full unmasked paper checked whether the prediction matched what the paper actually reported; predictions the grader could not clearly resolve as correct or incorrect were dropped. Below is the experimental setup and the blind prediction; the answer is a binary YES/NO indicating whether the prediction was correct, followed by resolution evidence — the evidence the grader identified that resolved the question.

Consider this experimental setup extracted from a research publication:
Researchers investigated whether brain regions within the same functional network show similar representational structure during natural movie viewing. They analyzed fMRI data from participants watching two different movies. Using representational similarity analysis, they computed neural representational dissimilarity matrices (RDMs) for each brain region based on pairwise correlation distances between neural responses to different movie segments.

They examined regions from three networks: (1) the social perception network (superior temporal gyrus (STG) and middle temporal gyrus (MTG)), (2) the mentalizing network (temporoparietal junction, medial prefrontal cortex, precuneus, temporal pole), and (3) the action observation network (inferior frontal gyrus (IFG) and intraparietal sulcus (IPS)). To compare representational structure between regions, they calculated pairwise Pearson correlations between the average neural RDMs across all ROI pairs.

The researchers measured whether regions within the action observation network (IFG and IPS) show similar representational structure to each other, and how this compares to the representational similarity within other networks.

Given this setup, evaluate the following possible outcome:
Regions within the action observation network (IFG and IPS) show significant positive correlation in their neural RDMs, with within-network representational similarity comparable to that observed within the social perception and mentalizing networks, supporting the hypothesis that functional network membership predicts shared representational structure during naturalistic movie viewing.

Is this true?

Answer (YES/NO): NO